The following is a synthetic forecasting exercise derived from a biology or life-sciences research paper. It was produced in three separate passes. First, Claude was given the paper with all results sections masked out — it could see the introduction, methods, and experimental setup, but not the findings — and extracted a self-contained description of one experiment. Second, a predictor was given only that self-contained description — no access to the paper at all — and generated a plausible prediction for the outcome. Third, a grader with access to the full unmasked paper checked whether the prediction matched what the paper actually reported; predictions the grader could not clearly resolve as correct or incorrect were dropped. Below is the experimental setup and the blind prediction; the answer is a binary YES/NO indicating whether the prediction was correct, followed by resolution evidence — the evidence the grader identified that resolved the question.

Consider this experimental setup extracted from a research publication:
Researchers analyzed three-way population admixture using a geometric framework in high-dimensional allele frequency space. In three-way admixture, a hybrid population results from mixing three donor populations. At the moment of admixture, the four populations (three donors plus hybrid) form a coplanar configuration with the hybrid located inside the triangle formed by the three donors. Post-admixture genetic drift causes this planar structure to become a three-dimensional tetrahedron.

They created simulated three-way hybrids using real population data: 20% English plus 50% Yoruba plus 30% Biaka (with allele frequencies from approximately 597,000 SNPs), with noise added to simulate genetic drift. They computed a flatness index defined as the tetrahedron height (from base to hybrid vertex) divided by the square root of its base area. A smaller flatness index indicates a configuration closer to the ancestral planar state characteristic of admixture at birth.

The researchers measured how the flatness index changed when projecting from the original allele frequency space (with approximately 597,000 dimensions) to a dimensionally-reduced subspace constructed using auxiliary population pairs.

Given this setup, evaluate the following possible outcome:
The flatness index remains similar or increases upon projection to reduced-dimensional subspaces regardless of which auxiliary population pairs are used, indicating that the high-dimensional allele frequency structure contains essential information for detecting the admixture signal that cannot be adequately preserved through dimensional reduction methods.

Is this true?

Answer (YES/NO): NO